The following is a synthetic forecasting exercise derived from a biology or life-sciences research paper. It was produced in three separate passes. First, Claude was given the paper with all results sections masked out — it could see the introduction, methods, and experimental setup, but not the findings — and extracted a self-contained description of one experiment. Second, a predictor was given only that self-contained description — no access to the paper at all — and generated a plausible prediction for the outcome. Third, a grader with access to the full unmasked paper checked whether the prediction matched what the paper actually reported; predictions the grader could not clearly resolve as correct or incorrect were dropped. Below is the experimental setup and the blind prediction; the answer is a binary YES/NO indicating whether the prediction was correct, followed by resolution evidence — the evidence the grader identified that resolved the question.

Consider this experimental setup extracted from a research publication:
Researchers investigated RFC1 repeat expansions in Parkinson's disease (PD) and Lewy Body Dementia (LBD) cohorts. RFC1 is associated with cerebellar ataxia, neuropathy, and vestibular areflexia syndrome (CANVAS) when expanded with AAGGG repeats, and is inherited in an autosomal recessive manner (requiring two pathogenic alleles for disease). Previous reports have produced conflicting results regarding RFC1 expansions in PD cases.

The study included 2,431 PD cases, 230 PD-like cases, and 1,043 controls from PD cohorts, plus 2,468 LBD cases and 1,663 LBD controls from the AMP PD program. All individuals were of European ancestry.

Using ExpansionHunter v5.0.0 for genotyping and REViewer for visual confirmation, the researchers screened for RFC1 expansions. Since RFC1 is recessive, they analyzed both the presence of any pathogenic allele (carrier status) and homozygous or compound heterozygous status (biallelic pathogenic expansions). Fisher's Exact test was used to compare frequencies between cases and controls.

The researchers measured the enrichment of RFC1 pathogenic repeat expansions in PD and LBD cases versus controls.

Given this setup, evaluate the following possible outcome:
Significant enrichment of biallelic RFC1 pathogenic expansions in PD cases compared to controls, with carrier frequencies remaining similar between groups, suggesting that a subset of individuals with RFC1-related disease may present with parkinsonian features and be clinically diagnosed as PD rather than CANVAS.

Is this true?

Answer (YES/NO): NO